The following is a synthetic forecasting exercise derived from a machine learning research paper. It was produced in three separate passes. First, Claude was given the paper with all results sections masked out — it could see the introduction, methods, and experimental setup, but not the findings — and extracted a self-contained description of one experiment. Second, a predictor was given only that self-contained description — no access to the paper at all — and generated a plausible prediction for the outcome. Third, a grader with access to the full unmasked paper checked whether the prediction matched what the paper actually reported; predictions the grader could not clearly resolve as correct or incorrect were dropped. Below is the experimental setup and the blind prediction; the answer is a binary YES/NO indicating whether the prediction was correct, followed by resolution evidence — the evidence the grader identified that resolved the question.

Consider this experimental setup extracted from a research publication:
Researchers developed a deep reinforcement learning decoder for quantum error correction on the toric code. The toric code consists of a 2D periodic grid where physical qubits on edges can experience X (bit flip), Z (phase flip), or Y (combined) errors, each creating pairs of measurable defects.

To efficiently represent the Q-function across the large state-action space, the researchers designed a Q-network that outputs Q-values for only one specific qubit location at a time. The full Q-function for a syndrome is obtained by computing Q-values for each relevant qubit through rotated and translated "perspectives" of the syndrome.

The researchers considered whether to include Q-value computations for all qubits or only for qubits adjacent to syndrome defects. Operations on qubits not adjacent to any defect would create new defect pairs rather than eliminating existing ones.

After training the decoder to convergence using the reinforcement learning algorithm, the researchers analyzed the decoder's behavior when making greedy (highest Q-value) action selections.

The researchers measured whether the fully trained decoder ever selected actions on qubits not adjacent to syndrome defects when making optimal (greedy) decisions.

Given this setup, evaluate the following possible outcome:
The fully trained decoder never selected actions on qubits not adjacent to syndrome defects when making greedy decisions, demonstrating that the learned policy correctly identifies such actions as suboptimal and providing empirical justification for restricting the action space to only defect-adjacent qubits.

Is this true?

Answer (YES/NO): YES